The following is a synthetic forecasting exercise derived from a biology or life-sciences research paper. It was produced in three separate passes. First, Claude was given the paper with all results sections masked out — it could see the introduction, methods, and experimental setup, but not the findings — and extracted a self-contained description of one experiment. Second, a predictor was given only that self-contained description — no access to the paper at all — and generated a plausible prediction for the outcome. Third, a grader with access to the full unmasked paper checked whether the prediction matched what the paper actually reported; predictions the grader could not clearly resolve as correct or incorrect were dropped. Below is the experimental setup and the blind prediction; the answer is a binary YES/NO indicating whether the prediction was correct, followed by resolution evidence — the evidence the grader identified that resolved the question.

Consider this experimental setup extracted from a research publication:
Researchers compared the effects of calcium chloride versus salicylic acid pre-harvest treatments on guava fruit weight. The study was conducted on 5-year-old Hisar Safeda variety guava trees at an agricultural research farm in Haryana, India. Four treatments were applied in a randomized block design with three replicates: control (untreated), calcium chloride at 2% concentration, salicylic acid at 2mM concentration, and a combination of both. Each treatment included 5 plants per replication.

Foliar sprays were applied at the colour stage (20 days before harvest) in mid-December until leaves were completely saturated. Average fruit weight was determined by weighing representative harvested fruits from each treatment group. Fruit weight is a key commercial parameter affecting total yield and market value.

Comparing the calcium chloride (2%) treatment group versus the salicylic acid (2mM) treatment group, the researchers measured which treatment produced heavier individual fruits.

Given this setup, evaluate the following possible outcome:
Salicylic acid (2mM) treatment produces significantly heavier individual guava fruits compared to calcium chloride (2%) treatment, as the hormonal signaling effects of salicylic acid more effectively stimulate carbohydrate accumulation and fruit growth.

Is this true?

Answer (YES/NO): NO